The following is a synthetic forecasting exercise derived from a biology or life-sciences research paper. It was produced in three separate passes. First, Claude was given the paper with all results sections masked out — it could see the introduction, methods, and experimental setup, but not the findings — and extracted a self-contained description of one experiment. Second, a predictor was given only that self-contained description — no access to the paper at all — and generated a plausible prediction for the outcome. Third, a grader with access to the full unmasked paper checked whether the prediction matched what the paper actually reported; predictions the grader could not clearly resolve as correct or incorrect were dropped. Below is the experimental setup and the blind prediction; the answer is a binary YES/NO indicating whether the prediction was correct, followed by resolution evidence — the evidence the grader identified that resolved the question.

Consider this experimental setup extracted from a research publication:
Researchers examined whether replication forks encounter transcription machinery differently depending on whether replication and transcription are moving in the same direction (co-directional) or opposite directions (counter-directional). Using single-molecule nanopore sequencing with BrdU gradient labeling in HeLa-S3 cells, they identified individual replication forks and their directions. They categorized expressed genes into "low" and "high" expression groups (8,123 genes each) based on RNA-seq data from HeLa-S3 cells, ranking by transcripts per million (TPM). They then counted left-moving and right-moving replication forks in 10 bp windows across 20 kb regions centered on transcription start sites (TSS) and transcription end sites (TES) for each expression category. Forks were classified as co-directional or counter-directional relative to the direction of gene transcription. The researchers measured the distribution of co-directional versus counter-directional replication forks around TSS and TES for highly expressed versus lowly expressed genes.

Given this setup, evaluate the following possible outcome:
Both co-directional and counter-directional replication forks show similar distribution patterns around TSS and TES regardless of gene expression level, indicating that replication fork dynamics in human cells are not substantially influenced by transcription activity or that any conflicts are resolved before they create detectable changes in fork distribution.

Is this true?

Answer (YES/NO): NO